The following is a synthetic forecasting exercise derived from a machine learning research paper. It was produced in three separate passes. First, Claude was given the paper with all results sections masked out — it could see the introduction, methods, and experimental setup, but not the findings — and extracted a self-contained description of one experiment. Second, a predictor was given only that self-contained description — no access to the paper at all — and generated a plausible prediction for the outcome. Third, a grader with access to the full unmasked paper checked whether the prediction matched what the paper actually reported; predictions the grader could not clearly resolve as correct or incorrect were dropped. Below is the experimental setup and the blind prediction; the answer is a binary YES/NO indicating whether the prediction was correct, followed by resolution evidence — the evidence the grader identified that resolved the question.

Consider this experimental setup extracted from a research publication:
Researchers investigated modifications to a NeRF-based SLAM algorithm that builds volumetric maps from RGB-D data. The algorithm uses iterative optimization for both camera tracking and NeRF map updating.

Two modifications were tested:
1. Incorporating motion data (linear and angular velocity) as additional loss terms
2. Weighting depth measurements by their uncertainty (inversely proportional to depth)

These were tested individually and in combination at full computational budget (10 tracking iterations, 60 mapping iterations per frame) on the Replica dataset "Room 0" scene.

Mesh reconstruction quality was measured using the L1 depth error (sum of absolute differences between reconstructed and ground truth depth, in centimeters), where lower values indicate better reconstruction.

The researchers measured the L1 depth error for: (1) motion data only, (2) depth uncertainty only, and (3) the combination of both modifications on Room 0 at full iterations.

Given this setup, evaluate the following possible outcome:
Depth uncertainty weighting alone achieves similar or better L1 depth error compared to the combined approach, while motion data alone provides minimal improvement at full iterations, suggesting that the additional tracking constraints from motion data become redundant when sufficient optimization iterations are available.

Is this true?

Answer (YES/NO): NO